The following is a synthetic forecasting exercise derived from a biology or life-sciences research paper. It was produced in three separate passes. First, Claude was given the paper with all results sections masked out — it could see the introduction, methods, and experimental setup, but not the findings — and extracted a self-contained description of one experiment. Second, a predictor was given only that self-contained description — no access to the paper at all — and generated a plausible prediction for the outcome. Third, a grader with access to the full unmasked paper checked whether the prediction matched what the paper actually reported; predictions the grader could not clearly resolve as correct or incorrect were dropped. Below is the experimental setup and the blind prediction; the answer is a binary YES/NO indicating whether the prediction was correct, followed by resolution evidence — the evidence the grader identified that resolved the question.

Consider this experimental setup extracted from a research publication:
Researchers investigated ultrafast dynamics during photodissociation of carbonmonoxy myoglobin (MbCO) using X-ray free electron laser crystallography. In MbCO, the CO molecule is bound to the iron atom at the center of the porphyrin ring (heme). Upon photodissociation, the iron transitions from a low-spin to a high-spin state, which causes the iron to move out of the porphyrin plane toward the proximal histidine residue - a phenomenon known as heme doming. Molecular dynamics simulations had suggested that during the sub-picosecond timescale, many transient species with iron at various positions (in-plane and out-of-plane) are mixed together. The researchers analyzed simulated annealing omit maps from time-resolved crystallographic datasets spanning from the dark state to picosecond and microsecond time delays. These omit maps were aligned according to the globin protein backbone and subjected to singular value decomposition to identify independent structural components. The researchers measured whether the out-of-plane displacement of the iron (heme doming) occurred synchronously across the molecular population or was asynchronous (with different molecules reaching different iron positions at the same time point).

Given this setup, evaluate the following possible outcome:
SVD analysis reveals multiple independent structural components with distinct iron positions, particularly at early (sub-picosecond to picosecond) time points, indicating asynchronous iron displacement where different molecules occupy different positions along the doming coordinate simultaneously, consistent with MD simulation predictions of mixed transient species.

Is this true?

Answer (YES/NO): YES